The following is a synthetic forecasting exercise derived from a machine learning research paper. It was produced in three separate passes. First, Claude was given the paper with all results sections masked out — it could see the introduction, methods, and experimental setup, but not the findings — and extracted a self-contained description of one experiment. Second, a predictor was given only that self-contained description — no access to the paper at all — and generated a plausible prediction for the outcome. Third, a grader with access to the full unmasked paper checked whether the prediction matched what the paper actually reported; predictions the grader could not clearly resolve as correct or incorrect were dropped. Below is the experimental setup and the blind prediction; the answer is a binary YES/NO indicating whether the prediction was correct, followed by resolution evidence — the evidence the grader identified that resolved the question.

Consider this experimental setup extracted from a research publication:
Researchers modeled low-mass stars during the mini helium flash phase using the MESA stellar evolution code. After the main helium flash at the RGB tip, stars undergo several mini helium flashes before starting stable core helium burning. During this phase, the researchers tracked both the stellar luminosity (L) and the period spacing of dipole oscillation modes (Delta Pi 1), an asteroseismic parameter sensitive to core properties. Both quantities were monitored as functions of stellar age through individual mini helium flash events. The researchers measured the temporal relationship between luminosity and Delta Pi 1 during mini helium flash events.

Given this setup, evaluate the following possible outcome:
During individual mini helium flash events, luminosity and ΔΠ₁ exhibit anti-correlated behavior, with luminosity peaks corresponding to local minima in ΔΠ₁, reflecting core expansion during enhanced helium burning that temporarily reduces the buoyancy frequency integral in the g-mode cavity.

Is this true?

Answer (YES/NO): NO